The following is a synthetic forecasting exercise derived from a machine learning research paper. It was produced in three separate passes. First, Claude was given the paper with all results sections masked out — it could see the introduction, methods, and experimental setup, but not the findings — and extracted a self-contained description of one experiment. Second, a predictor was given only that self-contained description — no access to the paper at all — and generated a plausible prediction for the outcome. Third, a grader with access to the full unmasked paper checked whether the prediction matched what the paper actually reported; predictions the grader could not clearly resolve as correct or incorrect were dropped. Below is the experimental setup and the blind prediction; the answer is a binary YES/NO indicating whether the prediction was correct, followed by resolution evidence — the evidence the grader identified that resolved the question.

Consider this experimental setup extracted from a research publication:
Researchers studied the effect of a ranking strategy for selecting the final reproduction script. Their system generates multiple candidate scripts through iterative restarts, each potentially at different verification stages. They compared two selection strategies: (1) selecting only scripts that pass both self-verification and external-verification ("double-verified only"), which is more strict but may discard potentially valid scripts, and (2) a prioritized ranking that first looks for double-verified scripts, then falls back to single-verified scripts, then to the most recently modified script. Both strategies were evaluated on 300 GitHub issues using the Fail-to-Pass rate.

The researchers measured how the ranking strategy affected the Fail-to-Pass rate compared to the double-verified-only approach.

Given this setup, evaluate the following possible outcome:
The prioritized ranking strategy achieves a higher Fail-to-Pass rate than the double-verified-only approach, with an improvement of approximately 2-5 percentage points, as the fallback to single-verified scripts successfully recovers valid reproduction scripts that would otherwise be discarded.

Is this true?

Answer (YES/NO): NO